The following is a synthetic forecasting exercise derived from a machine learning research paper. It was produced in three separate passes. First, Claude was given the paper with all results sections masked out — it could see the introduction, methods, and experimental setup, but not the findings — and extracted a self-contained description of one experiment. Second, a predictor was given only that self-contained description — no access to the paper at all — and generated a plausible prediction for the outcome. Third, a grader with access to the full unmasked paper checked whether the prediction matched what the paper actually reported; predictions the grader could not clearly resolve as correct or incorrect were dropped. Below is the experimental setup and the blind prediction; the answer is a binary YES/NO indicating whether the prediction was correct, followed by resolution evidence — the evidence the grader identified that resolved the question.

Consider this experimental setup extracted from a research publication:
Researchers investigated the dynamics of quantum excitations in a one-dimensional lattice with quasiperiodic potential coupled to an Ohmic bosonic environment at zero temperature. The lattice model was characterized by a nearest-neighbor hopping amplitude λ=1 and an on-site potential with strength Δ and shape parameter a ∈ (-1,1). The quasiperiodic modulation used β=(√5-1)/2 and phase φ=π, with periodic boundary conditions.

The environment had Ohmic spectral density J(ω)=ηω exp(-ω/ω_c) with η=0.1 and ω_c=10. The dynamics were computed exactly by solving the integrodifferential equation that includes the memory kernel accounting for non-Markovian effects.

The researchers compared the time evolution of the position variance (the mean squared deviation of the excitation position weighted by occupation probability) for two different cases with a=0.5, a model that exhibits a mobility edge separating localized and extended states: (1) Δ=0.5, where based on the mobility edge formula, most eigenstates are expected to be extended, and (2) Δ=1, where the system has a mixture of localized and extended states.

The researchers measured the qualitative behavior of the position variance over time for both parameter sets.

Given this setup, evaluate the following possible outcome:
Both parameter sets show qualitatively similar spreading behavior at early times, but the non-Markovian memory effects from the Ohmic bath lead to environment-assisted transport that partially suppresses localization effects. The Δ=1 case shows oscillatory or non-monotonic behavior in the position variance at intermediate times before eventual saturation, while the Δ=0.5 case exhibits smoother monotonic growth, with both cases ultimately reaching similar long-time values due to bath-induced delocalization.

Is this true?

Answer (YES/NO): NO